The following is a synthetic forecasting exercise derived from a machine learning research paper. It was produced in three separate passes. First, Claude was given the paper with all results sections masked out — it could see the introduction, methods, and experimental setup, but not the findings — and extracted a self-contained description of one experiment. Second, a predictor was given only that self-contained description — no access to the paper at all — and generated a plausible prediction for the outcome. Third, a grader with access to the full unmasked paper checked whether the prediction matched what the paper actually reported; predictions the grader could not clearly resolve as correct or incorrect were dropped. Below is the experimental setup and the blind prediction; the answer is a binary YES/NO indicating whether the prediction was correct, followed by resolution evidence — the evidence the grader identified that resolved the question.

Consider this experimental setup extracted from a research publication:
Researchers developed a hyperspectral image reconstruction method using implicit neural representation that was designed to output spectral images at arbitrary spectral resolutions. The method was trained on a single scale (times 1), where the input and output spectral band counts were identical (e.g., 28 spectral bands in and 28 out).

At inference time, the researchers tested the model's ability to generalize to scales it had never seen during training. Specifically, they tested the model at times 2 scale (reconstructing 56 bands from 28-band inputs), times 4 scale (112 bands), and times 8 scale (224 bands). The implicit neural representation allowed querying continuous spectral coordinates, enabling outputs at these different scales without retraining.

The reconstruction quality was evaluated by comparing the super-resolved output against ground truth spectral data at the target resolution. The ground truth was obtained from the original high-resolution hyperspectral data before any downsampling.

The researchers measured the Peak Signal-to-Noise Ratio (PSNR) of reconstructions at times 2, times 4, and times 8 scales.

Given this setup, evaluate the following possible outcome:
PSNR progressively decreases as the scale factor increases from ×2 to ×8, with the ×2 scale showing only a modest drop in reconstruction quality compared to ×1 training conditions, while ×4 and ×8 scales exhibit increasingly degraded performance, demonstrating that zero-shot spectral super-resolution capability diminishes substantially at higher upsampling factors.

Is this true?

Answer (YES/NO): NO